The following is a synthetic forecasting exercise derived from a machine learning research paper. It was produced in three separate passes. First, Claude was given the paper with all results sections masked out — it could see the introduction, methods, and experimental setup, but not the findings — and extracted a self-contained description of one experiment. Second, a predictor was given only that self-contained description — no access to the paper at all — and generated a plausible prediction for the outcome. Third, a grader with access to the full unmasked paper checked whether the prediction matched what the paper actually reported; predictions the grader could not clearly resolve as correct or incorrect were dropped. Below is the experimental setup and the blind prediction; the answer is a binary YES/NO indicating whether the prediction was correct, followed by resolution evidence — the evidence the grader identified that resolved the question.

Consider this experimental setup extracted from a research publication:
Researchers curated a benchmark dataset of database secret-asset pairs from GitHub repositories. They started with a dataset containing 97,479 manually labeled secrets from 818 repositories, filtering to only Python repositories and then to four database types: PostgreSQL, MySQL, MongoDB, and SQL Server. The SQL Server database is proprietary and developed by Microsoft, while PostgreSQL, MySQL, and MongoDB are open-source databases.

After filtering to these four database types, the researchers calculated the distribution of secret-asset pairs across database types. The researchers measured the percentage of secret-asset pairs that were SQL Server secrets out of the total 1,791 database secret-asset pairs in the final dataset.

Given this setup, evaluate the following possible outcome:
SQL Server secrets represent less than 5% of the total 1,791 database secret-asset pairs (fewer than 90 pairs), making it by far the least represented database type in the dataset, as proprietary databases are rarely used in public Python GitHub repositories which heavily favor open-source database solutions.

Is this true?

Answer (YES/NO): YES